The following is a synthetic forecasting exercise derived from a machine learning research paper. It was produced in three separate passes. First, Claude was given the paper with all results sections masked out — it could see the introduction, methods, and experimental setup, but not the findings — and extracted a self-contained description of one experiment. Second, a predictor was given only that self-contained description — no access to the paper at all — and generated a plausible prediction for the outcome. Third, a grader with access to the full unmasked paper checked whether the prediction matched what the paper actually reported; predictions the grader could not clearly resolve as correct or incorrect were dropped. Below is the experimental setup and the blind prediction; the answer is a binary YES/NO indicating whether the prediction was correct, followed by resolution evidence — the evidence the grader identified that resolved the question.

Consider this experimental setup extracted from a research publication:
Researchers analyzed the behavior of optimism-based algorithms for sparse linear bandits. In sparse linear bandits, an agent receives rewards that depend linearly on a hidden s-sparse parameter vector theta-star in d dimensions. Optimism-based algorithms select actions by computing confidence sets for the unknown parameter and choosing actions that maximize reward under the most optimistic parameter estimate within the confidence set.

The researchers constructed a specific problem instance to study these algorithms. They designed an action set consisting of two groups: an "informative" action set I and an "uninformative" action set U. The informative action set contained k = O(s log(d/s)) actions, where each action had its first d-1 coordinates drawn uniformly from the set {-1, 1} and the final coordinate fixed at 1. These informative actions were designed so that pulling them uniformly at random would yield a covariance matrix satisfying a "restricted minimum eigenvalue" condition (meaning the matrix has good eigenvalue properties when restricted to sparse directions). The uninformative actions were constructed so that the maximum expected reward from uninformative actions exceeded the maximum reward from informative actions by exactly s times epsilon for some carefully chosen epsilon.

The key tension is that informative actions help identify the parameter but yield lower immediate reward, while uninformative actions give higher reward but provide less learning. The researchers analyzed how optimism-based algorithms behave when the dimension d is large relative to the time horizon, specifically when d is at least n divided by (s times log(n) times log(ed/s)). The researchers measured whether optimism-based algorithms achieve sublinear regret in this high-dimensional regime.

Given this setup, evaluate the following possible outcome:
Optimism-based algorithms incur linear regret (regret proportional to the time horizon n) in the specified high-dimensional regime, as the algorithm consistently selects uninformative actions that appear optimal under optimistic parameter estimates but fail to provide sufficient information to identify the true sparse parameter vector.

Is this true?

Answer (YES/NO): YES